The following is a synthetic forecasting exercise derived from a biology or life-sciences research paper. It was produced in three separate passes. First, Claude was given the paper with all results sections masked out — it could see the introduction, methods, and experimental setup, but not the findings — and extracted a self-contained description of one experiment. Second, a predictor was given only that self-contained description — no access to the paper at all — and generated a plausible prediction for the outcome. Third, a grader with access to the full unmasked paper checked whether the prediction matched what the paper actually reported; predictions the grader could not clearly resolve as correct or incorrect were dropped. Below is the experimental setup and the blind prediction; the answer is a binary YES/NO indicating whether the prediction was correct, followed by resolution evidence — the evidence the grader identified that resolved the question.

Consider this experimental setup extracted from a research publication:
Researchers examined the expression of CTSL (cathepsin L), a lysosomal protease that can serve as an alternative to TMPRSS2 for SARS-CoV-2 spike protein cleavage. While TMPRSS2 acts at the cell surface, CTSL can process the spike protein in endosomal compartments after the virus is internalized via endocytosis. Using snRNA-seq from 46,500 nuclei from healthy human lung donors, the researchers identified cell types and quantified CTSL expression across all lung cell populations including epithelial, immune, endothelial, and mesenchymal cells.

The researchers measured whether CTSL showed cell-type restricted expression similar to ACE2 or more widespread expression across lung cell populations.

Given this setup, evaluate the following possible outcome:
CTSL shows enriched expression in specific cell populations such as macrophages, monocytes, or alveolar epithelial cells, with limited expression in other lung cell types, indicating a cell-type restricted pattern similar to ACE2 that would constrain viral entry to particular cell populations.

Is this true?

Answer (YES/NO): NO